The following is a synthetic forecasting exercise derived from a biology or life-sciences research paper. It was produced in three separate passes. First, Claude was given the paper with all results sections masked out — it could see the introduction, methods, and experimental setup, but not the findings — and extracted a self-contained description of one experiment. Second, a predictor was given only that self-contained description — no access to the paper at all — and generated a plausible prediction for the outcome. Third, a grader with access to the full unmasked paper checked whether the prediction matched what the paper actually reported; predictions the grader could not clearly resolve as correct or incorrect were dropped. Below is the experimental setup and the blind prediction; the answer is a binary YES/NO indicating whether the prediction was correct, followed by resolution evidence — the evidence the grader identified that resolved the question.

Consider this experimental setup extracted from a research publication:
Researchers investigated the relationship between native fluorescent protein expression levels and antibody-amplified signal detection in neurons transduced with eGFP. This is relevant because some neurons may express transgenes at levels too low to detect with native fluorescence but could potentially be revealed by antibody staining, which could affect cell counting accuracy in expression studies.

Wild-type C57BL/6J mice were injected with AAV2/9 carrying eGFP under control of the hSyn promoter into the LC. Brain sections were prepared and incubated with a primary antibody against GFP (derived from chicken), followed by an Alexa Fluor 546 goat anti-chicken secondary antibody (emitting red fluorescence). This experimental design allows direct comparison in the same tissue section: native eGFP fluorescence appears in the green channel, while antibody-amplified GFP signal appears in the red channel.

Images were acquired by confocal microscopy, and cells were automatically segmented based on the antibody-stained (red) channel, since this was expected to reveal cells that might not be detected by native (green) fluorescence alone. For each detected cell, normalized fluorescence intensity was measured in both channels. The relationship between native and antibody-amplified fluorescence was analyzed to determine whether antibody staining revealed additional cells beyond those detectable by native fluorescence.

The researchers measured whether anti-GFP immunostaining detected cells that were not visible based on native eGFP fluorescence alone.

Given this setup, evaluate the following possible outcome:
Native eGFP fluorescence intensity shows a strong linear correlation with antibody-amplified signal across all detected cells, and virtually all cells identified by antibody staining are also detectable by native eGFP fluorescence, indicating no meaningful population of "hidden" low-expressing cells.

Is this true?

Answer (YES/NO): NO